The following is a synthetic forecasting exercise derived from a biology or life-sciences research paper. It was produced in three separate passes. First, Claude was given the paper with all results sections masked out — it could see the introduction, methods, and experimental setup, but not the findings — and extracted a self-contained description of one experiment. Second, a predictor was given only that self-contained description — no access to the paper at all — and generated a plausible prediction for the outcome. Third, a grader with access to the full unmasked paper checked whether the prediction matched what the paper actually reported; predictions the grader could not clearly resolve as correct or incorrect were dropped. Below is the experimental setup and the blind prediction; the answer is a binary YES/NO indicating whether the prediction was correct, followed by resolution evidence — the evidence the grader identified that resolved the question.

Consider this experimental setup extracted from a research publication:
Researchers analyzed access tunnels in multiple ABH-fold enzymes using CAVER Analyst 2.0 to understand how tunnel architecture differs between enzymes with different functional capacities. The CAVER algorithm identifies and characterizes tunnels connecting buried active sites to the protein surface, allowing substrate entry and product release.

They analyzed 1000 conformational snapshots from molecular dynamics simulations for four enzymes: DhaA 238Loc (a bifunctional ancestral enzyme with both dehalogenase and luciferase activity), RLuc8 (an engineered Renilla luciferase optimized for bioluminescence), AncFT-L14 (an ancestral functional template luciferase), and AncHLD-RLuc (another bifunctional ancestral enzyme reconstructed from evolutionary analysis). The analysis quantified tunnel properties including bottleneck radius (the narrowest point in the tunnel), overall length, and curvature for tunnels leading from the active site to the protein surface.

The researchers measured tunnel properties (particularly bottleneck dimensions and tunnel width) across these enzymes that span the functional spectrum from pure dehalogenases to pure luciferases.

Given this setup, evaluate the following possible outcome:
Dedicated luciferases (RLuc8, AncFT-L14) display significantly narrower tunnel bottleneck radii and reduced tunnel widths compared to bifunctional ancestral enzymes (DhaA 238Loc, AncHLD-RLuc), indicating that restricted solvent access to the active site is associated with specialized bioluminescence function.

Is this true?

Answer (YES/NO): NO